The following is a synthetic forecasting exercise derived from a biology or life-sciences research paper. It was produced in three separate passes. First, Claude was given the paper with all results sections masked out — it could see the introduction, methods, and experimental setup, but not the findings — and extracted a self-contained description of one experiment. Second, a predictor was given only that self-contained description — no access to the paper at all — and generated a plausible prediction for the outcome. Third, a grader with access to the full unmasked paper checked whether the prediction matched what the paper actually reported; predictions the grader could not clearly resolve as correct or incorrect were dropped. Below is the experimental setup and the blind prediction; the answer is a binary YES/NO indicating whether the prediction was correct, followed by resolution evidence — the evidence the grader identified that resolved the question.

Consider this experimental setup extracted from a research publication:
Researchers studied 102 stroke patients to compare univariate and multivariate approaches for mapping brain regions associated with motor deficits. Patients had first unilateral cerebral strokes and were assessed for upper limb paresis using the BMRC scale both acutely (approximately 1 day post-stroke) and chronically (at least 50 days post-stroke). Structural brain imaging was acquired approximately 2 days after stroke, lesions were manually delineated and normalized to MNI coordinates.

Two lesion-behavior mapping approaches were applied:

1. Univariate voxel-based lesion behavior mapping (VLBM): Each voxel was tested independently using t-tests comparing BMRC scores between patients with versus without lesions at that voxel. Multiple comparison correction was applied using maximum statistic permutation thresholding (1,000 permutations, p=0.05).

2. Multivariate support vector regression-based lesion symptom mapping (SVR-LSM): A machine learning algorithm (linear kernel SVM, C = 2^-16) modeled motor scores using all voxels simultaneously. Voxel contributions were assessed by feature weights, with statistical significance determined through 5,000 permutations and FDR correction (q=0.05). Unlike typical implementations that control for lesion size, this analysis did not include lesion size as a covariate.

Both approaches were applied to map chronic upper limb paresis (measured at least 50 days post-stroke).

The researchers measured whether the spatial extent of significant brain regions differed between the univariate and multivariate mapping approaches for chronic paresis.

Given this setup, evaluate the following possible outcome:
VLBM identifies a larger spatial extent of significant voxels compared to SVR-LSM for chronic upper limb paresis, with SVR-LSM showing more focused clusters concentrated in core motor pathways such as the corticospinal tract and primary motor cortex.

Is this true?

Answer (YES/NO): NO